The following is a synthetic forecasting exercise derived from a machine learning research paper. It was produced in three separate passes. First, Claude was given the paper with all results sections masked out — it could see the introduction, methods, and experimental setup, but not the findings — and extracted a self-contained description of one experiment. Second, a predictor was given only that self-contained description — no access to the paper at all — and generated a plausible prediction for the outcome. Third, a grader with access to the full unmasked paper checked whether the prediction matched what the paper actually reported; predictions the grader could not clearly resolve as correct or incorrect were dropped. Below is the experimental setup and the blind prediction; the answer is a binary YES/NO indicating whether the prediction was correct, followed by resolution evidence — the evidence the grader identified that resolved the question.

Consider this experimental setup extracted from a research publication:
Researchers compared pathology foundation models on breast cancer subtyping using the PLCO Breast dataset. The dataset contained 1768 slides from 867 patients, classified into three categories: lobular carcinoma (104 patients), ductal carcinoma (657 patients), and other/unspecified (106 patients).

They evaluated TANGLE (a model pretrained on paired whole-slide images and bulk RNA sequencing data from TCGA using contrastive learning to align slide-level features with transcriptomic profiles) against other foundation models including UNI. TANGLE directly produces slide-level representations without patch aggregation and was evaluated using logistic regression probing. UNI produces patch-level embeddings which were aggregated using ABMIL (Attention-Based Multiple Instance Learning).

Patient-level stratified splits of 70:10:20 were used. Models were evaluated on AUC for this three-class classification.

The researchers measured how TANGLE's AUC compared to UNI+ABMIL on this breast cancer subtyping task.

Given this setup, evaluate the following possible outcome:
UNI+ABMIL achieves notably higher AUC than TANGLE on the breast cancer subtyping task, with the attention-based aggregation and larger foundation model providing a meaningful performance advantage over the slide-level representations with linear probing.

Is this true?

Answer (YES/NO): YES